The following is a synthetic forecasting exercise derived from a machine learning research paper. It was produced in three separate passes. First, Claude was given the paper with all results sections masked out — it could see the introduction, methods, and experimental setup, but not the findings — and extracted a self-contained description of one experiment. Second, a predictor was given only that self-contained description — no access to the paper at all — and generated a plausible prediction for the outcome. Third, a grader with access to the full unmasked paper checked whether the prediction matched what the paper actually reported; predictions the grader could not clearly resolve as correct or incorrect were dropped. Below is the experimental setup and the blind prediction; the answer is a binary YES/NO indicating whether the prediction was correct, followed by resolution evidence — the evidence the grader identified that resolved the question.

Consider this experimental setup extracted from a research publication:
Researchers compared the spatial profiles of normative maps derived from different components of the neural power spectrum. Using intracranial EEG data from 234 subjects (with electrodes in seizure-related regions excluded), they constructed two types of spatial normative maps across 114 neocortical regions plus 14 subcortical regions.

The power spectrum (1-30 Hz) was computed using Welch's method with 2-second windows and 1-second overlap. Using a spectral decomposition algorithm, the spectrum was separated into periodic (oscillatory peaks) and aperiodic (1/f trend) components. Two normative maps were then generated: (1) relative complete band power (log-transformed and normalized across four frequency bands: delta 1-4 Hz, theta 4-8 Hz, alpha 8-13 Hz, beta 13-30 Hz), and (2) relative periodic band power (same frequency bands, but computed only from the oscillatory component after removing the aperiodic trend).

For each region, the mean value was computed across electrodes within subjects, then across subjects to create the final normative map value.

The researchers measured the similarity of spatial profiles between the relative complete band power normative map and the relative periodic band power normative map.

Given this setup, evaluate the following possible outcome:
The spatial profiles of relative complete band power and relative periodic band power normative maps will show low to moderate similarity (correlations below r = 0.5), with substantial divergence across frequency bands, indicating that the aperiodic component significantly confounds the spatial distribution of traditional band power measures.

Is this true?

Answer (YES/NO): NO